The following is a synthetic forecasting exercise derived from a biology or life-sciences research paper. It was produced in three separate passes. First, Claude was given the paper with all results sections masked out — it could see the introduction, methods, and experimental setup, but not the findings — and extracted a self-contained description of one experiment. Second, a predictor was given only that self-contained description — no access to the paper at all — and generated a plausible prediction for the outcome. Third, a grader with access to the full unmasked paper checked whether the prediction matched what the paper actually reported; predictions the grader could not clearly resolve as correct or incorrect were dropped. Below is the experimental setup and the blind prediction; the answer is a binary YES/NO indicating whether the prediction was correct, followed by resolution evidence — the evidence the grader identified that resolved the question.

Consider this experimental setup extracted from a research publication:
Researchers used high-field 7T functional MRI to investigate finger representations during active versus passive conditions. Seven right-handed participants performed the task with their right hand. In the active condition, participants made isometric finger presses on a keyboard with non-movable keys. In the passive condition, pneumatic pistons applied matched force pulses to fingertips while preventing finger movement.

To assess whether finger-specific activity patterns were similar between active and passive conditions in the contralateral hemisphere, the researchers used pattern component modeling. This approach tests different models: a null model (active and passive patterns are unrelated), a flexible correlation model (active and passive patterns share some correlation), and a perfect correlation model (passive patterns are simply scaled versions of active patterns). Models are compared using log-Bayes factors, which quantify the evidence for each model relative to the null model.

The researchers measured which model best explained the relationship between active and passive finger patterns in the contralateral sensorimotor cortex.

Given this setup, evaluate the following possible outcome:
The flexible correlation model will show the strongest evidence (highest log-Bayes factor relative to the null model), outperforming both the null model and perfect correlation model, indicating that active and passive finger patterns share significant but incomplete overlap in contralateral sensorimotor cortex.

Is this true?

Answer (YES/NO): NO